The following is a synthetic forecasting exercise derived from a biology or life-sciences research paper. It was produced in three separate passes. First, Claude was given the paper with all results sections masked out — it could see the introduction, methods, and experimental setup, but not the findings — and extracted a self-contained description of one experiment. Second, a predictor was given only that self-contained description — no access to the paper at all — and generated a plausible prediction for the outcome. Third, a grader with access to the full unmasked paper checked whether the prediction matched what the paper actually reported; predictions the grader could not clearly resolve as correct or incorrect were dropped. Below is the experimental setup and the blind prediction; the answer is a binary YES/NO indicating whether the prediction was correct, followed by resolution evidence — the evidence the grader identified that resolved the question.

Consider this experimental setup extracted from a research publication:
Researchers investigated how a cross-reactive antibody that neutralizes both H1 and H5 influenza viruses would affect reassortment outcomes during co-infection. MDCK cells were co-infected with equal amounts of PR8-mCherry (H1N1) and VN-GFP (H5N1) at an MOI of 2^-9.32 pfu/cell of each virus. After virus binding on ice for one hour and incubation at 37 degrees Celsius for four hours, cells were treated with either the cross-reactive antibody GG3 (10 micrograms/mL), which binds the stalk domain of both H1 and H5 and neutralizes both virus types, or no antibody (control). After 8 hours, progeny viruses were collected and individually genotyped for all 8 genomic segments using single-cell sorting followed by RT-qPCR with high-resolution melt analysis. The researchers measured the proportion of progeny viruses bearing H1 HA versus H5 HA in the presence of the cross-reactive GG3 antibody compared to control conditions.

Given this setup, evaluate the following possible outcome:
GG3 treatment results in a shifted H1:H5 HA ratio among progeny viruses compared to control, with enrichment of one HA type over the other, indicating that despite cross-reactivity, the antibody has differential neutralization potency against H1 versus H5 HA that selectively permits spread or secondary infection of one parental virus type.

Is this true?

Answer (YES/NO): NO